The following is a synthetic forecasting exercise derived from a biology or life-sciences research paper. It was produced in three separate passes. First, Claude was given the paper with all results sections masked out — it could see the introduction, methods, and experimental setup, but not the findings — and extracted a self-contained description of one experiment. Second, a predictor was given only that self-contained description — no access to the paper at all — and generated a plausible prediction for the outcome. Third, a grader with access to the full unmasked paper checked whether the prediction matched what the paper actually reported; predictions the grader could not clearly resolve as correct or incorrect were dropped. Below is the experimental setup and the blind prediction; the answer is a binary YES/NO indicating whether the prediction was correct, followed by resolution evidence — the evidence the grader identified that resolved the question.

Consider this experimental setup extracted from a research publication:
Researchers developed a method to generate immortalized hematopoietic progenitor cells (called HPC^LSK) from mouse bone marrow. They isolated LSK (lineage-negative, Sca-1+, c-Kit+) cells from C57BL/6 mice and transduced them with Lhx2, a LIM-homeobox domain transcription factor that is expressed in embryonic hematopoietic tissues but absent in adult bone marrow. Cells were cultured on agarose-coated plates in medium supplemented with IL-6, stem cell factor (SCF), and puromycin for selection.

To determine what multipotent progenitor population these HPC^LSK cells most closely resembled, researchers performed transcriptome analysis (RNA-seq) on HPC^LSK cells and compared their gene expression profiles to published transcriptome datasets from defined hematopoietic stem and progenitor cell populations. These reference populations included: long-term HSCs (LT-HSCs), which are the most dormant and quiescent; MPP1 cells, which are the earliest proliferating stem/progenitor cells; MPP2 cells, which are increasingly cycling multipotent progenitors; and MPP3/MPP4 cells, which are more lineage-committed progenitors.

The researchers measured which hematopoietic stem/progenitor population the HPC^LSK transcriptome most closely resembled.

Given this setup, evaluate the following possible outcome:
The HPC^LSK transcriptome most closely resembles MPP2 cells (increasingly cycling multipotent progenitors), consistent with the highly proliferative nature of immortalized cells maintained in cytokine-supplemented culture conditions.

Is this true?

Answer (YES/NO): NO